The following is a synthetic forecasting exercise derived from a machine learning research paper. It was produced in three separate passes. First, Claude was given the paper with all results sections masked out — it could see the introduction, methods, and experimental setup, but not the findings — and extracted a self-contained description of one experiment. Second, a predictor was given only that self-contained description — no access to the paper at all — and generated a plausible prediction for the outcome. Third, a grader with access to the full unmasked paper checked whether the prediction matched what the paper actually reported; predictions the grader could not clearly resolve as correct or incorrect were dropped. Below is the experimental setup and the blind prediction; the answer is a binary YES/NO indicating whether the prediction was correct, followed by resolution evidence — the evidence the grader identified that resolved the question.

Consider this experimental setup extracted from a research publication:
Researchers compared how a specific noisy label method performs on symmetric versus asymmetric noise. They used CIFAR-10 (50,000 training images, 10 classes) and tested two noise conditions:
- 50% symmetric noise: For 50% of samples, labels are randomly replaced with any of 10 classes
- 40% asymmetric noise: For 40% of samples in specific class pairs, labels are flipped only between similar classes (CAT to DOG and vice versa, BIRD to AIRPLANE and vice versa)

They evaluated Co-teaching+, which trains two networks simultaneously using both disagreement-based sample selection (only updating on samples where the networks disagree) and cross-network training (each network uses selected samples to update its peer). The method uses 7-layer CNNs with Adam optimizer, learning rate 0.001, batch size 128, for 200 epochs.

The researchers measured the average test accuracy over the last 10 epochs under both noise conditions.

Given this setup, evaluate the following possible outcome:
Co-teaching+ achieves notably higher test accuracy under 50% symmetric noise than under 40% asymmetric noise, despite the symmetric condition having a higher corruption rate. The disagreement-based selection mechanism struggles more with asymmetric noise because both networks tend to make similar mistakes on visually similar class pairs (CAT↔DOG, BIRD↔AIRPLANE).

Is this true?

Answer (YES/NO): YES